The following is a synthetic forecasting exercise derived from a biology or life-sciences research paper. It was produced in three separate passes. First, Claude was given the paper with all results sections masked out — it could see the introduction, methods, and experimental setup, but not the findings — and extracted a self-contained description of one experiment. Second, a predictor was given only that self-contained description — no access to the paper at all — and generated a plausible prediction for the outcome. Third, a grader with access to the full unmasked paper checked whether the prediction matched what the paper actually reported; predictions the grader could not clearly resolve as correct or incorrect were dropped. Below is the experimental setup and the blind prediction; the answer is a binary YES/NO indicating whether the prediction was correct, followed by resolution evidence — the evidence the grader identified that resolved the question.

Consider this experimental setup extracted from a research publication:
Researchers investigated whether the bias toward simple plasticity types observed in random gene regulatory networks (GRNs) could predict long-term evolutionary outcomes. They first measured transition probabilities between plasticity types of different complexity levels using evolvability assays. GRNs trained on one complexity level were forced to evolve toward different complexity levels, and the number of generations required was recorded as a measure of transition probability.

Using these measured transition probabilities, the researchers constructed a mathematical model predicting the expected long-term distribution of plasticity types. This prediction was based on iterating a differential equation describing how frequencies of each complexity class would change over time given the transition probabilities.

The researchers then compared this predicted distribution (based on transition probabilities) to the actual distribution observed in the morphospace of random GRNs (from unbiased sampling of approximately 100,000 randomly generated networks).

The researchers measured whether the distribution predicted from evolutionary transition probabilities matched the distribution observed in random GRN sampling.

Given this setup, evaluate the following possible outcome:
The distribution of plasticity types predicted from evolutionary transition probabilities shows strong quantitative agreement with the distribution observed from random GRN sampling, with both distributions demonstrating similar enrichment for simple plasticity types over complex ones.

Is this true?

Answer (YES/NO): YES